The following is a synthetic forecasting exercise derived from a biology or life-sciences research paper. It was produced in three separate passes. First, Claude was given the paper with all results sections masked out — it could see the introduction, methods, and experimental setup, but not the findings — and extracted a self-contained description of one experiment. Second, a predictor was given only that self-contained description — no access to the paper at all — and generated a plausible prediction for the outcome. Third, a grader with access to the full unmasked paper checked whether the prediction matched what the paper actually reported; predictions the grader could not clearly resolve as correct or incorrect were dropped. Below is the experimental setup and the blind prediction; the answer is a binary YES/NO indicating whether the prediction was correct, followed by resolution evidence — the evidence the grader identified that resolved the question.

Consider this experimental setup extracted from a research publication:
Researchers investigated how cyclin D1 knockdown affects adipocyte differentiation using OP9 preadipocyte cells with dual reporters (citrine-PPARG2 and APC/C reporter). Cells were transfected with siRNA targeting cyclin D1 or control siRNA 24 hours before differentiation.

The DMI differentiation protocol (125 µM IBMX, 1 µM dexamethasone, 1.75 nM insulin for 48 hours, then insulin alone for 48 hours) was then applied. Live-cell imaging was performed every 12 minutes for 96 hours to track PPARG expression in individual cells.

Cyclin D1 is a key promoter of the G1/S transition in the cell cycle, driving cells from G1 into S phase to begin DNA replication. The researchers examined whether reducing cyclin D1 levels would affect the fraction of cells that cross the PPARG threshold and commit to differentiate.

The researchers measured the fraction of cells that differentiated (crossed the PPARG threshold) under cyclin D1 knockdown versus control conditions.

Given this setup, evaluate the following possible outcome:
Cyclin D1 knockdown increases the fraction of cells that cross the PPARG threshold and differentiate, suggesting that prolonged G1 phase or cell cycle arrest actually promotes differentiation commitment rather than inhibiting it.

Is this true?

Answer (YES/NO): YES